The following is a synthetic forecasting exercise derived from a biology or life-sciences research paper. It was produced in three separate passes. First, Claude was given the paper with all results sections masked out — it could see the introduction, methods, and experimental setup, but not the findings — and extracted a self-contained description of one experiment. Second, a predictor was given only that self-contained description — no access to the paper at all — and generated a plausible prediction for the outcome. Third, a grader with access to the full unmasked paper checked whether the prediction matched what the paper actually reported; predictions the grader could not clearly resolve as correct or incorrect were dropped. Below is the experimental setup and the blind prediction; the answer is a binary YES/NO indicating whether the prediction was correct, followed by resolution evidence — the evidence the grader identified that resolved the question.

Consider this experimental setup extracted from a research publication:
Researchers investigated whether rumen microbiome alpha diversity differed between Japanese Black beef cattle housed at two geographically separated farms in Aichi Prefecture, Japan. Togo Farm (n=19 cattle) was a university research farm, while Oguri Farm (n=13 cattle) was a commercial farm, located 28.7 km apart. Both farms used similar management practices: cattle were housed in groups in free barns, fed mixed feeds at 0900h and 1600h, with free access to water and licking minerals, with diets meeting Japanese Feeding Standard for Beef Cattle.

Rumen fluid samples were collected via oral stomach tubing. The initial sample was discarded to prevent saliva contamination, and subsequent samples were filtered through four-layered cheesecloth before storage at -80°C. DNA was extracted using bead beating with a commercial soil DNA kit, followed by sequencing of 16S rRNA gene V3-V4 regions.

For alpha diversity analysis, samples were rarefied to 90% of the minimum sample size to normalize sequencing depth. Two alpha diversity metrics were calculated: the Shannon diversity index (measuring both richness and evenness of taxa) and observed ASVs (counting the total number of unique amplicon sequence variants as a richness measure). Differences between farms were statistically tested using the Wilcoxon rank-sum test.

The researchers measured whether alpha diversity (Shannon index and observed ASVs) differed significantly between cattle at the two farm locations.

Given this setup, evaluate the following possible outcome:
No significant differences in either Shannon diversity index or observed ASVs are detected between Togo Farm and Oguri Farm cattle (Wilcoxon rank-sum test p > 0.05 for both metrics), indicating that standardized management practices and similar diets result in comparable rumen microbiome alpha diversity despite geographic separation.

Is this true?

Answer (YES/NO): NO